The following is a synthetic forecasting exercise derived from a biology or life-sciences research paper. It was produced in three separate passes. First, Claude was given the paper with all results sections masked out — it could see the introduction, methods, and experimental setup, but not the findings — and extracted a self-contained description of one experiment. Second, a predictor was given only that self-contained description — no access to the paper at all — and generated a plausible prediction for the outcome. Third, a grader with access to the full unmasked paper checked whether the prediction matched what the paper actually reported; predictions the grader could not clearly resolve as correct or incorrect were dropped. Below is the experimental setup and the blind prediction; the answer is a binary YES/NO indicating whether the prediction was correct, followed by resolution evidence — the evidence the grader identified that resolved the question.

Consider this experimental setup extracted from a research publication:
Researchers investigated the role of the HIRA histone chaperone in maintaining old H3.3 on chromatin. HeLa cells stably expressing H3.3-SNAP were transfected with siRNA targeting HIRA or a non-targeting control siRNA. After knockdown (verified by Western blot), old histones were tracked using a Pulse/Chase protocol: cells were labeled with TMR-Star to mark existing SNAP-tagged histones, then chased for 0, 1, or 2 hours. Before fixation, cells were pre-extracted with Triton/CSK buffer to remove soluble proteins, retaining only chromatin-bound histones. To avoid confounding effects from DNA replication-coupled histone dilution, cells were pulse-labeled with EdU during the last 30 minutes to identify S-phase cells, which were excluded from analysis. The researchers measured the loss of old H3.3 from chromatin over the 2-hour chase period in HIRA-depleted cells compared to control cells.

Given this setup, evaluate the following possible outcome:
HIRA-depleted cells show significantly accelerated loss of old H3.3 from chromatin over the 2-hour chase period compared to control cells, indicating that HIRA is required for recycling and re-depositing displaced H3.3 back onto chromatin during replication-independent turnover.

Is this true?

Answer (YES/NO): YES